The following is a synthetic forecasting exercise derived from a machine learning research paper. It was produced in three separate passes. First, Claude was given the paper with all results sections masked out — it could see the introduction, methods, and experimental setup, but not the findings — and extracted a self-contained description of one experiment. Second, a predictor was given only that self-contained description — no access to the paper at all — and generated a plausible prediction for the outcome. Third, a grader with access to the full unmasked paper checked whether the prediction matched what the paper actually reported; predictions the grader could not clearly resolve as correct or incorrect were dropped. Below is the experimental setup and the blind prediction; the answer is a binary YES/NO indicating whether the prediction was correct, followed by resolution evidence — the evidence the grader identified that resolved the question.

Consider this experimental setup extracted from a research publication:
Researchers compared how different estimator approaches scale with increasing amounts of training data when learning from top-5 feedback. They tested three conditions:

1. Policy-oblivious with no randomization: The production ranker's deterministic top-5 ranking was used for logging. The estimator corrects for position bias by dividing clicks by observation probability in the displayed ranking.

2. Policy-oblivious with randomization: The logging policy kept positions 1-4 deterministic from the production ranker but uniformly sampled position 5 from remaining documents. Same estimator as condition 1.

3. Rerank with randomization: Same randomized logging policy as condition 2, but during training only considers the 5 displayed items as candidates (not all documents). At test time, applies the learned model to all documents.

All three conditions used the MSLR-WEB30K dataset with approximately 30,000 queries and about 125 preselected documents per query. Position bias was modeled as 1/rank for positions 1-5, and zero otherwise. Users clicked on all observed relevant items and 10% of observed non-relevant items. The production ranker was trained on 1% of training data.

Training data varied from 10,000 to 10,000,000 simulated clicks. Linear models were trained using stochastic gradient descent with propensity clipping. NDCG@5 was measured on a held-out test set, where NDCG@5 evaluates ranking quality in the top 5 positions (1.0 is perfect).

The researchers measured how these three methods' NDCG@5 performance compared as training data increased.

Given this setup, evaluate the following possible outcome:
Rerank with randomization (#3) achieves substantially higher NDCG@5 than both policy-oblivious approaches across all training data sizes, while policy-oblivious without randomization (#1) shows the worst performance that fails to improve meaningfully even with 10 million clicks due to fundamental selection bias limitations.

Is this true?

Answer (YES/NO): NO